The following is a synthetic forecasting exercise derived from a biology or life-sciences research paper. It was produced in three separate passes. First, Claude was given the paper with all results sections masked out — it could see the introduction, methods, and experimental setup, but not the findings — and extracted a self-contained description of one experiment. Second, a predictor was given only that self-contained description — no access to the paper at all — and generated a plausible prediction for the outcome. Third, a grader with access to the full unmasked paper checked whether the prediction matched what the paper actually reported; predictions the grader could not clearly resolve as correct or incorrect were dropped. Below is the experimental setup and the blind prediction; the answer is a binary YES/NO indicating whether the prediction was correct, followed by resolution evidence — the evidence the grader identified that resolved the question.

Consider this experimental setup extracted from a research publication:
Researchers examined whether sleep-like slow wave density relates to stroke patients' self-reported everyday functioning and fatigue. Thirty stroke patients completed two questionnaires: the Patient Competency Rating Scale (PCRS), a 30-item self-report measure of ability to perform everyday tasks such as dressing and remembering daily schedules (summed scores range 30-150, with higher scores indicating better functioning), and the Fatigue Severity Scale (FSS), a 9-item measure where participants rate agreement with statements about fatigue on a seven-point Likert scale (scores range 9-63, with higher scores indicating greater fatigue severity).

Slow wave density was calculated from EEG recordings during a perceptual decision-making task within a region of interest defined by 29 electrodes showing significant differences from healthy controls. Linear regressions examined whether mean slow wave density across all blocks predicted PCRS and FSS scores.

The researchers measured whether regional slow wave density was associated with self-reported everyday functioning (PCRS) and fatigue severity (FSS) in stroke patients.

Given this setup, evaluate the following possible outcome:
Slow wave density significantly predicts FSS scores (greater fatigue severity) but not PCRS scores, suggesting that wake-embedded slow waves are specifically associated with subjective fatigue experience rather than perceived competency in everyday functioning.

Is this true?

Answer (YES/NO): NO